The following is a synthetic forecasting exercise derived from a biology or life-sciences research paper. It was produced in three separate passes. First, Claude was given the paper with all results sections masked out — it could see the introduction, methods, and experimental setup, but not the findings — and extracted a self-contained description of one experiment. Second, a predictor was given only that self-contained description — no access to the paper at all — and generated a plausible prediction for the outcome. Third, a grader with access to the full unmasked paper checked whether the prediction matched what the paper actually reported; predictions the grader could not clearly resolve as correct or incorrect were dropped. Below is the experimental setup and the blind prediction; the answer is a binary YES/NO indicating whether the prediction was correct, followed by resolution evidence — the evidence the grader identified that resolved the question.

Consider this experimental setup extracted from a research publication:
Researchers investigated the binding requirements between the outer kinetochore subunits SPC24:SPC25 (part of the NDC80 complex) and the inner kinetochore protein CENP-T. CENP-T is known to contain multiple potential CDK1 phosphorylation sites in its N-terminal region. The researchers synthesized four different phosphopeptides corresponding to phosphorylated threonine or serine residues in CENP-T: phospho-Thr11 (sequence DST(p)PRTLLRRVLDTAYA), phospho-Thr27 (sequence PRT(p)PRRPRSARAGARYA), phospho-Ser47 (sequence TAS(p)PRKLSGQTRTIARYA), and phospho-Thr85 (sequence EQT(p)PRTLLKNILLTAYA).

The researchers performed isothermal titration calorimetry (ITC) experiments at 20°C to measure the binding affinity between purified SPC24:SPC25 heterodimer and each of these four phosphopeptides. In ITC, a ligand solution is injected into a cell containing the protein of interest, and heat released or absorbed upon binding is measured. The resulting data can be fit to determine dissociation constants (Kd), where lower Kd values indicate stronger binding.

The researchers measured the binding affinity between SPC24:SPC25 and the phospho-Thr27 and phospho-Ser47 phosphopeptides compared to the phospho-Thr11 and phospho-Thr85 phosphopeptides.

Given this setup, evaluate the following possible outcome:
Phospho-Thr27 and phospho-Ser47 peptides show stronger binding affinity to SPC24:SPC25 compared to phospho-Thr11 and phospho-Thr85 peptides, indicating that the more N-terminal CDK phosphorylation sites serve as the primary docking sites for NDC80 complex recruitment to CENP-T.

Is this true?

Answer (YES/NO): NO